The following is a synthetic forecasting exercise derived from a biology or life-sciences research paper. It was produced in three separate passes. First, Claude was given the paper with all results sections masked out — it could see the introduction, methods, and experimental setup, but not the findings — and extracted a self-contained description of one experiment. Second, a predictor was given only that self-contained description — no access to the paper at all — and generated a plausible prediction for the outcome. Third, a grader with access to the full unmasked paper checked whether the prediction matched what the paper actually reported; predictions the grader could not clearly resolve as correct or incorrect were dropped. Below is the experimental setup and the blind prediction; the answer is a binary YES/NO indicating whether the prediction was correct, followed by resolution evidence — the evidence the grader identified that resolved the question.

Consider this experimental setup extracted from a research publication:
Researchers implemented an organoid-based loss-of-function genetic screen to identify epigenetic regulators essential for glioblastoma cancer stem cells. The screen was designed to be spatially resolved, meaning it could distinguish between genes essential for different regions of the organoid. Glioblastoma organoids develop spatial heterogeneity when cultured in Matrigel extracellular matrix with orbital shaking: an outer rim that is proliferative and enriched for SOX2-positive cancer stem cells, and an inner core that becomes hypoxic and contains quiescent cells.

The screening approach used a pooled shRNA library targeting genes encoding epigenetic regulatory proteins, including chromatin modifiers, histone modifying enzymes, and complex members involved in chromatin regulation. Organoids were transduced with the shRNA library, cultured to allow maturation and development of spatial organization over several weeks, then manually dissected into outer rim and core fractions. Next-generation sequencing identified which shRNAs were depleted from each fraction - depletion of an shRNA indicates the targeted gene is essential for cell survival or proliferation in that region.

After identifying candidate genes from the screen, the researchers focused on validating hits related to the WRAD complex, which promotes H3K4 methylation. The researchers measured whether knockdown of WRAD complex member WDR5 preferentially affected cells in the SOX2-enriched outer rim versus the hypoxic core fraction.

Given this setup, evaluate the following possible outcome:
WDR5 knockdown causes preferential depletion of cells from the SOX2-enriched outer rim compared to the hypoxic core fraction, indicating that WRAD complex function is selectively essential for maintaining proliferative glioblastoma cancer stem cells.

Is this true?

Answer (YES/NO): YES